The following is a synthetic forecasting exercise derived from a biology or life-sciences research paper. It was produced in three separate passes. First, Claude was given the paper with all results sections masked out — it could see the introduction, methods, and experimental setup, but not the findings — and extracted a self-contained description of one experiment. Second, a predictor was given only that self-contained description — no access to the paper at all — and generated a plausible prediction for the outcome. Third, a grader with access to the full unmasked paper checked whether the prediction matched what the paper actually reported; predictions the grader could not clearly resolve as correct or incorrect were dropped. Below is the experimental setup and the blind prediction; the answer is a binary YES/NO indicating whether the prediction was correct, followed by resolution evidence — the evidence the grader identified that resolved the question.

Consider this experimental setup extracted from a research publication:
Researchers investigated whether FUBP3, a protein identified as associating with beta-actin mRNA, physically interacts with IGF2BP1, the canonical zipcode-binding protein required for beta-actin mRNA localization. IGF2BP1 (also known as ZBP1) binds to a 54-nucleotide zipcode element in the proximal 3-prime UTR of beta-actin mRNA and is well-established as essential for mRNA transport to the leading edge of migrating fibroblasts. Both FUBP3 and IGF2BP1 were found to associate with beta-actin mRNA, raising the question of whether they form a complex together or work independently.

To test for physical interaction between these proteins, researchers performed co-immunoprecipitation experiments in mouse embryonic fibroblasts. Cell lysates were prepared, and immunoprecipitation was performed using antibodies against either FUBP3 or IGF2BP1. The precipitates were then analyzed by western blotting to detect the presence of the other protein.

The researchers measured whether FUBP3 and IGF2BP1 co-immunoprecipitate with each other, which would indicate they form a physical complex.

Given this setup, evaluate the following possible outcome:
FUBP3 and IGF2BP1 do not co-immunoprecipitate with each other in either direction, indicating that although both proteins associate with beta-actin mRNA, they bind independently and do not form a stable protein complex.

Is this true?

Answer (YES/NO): NO